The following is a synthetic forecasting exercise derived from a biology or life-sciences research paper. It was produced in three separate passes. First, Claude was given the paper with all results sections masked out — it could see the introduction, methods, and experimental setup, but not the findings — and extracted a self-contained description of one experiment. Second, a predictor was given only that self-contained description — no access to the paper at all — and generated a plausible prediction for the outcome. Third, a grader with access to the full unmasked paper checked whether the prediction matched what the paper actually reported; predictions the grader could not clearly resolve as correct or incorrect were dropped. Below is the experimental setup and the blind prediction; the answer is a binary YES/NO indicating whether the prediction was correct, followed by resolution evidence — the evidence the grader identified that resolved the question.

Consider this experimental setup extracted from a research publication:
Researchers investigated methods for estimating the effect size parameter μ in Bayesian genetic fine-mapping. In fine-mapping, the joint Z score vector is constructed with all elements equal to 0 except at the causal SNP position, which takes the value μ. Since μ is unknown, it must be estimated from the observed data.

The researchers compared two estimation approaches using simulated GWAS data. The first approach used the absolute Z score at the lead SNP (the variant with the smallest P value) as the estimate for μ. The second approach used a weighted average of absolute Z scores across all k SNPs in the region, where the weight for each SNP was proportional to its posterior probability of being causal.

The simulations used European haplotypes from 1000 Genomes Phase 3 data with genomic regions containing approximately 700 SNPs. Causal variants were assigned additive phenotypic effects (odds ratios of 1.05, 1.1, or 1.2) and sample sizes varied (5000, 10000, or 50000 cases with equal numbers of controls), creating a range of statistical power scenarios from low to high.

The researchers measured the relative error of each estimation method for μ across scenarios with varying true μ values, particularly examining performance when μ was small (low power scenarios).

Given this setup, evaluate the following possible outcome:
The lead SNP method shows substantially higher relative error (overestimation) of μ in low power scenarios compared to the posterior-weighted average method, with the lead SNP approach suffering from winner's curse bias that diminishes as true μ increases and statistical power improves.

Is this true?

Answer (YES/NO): YES